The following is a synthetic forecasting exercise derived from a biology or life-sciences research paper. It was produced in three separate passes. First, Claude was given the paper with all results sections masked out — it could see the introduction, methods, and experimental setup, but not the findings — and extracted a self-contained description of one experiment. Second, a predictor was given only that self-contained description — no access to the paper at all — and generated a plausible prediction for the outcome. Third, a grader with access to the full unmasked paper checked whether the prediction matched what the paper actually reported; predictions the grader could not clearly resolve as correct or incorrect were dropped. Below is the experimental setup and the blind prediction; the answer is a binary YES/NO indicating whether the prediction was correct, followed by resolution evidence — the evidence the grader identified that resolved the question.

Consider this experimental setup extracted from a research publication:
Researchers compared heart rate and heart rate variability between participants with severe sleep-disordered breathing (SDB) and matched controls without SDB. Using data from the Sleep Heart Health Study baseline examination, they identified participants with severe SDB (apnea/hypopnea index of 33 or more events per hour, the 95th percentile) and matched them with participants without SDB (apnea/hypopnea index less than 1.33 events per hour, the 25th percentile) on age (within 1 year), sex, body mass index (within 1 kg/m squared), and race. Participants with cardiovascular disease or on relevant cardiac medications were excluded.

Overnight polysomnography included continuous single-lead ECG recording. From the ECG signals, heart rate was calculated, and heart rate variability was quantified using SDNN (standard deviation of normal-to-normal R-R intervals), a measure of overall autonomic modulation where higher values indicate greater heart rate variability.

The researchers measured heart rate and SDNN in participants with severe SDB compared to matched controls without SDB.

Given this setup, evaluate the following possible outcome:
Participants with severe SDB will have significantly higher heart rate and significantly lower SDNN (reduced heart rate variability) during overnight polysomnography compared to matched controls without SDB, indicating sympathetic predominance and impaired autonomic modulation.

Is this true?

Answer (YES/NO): NO